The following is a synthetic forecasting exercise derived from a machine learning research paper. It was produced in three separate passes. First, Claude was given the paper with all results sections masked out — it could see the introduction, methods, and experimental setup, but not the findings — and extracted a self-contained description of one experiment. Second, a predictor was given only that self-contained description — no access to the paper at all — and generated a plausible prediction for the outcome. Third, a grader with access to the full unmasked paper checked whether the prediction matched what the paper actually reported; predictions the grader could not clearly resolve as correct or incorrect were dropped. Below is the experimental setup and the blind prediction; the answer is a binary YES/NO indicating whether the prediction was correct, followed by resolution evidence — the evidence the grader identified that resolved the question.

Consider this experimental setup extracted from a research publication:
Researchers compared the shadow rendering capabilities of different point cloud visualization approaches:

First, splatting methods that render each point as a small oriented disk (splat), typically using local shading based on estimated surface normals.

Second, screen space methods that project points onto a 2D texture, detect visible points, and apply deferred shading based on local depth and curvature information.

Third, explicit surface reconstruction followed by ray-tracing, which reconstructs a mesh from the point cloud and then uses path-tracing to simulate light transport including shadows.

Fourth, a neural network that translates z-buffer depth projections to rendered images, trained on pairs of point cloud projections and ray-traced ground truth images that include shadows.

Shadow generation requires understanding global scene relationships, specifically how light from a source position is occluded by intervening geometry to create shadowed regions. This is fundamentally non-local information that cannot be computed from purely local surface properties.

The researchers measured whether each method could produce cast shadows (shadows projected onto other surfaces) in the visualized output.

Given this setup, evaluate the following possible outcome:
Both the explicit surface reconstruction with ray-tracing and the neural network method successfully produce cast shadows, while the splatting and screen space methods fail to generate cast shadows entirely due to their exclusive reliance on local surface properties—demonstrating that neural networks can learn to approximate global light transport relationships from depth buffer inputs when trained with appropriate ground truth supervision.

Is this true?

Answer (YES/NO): YES